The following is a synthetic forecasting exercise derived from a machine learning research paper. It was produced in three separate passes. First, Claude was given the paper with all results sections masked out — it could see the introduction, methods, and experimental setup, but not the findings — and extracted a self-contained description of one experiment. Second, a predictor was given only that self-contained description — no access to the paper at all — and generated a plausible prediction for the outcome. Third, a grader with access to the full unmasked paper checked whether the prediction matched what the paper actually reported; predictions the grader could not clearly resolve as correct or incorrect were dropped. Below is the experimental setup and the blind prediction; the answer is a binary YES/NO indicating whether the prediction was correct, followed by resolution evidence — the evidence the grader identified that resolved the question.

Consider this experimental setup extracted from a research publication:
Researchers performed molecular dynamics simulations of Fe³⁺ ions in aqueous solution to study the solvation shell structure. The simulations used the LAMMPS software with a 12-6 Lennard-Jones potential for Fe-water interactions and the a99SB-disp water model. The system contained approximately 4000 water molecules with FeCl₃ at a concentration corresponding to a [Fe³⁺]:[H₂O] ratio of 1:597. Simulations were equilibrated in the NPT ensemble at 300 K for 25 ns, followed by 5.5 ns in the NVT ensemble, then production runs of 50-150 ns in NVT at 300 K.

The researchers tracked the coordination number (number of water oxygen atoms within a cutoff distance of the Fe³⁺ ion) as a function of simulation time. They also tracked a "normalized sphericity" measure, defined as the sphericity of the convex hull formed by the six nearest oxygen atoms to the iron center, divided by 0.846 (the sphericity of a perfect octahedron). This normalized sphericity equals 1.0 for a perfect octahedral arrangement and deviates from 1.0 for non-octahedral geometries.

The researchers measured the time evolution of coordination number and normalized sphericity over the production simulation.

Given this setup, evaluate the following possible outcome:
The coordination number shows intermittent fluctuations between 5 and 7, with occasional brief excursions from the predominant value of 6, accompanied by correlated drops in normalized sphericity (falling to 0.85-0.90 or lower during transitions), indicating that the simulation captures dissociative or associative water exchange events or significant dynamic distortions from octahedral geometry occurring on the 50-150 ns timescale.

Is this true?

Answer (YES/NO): NO